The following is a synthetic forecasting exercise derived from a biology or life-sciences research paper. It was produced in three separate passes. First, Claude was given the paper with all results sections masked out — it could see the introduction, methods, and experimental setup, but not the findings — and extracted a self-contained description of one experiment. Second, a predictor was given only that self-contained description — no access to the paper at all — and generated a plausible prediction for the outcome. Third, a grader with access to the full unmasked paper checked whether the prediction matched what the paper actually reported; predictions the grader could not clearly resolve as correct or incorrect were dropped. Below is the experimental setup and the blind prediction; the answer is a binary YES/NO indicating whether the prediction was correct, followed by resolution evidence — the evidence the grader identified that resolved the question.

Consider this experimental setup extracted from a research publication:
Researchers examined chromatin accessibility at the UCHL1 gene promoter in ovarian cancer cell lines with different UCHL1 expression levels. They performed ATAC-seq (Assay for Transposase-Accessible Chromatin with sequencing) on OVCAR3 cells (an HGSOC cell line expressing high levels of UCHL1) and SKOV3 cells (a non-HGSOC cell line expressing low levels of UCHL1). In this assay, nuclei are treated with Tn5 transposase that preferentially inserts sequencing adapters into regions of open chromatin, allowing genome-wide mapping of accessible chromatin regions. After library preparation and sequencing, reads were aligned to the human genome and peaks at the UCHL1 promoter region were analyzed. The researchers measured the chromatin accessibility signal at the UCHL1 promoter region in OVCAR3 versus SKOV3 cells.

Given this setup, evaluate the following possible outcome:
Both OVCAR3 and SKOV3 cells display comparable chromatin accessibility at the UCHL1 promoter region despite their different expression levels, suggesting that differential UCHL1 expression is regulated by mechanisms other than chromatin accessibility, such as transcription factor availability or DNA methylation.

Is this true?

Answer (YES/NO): NO